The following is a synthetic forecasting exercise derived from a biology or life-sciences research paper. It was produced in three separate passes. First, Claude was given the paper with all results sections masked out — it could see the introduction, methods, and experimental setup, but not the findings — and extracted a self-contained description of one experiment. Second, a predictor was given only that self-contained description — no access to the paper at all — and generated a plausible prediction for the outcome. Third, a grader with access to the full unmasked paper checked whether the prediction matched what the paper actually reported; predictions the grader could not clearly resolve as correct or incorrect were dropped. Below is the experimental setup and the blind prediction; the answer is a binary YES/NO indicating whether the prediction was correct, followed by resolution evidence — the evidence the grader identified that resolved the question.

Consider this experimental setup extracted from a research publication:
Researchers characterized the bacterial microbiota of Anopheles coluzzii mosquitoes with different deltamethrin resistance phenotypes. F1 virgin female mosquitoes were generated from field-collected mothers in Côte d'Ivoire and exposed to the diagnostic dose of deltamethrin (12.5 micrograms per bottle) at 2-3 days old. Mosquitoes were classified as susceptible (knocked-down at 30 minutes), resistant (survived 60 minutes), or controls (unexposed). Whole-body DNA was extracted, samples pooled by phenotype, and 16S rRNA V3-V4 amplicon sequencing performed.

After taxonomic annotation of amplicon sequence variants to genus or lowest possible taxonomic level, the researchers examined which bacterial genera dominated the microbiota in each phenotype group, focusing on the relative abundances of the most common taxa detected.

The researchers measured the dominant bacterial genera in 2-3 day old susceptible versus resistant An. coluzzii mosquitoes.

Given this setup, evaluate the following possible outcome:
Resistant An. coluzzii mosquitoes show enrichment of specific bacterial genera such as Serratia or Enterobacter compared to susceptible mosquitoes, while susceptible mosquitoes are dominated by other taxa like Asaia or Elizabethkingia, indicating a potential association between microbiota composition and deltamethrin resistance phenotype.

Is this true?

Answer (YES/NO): NO